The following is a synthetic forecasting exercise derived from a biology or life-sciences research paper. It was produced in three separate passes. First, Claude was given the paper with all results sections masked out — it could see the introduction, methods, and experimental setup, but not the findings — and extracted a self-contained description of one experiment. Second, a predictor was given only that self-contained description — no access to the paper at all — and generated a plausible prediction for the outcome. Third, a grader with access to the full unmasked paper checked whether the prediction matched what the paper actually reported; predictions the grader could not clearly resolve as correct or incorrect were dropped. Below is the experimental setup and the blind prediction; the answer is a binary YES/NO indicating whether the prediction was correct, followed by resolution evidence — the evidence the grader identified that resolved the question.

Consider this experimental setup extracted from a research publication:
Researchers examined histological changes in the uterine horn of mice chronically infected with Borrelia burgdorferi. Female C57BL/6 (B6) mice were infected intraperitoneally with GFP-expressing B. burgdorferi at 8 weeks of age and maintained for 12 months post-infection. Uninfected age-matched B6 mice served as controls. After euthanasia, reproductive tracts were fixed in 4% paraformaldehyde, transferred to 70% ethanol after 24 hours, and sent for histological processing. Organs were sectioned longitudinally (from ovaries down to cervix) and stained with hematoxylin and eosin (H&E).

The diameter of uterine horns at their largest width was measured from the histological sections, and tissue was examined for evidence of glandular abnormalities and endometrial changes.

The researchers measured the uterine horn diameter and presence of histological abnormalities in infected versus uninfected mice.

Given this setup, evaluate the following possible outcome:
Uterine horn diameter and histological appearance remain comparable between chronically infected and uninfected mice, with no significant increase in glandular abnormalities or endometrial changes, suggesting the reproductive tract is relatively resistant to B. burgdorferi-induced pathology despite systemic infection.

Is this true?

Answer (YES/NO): NO